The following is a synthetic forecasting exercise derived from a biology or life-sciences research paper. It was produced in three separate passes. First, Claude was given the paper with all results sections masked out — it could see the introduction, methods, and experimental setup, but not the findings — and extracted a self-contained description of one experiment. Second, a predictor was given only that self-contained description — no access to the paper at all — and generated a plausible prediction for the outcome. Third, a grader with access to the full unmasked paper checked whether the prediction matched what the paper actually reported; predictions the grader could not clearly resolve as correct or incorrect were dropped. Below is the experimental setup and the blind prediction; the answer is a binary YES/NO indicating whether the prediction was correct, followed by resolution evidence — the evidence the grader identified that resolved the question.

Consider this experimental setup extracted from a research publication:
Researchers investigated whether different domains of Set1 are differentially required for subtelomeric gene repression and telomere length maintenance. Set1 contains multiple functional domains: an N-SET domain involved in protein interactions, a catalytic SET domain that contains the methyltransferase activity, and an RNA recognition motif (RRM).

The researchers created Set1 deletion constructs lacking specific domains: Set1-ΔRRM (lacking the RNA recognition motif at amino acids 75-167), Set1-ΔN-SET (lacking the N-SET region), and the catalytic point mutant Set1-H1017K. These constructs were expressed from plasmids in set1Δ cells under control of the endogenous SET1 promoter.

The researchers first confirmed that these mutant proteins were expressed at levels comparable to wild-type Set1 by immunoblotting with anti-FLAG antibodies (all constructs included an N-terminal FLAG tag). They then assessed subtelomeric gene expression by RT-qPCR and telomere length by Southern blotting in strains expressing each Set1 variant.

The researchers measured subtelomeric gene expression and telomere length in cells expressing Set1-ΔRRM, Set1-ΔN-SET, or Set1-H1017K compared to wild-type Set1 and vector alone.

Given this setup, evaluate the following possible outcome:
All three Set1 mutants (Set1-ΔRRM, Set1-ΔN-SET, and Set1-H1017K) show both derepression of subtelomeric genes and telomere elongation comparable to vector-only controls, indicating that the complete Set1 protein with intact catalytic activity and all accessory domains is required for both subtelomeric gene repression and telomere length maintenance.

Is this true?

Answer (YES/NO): NO